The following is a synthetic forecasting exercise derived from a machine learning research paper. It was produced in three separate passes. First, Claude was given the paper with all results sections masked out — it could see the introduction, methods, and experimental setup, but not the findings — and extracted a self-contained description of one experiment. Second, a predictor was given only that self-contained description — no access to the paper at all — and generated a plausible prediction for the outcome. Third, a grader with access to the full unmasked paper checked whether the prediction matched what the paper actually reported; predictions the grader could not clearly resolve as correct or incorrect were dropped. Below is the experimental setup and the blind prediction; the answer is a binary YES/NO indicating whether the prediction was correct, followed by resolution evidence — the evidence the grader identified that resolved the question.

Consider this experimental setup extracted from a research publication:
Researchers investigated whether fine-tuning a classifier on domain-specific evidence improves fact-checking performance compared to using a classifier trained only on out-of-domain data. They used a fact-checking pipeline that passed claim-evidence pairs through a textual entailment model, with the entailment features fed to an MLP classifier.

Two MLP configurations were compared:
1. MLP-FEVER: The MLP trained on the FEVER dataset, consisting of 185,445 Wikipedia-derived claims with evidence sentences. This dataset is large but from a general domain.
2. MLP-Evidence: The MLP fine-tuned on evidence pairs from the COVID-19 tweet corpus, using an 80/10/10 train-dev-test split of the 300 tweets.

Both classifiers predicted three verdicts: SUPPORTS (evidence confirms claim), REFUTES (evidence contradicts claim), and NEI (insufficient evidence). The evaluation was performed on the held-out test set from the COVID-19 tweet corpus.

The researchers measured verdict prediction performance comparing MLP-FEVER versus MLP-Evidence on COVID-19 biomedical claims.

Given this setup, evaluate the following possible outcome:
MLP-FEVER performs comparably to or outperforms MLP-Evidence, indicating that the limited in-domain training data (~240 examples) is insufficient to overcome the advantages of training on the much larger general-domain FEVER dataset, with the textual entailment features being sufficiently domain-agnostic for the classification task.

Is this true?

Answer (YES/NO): NO